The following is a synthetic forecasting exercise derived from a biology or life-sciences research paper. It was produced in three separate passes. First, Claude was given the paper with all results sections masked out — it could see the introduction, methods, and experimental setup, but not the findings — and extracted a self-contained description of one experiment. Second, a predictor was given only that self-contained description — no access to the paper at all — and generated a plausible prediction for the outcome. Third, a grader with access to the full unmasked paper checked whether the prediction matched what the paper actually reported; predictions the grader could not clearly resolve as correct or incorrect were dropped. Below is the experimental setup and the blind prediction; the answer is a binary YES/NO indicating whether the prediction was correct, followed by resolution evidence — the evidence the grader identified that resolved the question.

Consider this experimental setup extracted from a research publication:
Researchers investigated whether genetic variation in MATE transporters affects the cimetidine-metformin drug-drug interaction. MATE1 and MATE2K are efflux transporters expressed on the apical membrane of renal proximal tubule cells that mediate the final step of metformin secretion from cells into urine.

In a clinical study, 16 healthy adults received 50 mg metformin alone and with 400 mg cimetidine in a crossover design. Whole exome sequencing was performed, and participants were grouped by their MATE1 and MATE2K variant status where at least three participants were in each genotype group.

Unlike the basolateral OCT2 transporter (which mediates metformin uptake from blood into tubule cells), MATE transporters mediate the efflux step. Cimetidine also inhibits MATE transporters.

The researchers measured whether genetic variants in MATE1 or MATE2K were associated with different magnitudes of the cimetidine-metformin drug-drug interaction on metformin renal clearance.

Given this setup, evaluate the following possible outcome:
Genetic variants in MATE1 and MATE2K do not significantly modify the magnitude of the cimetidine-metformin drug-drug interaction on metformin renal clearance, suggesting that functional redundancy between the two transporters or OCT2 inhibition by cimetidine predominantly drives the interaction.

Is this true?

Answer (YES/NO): NO